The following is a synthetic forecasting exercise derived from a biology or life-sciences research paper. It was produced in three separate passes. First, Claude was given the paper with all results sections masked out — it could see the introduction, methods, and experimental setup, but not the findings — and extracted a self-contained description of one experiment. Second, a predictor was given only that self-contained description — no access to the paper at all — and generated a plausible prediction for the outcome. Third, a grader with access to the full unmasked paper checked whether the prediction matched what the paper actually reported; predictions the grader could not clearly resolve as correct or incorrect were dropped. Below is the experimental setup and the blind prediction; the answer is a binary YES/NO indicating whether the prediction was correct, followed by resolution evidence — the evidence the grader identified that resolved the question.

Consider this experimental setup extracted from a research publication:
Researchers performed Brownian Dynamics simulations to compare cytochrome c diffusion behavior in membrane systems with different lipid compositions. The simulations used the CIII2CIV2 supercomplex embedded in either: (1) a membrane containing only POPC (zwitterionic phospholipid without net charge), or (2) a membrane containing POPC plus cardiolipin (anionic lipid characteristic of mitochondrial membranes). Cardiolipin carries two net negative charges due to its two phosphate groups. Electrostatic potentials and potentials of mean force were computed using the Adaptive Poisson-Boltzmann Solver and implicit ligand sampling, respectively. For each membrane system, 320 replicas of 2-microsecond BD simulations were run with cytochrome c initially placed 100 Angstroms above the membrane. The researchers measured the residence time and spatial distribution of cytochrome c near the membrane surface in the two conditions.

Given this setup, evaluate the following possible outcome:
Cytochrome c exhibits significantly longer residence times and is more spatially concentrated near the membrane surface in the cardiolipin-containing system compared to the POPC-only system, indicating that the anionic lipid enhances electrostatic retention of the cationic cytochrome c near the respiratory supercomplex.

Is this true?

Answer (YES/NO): NO